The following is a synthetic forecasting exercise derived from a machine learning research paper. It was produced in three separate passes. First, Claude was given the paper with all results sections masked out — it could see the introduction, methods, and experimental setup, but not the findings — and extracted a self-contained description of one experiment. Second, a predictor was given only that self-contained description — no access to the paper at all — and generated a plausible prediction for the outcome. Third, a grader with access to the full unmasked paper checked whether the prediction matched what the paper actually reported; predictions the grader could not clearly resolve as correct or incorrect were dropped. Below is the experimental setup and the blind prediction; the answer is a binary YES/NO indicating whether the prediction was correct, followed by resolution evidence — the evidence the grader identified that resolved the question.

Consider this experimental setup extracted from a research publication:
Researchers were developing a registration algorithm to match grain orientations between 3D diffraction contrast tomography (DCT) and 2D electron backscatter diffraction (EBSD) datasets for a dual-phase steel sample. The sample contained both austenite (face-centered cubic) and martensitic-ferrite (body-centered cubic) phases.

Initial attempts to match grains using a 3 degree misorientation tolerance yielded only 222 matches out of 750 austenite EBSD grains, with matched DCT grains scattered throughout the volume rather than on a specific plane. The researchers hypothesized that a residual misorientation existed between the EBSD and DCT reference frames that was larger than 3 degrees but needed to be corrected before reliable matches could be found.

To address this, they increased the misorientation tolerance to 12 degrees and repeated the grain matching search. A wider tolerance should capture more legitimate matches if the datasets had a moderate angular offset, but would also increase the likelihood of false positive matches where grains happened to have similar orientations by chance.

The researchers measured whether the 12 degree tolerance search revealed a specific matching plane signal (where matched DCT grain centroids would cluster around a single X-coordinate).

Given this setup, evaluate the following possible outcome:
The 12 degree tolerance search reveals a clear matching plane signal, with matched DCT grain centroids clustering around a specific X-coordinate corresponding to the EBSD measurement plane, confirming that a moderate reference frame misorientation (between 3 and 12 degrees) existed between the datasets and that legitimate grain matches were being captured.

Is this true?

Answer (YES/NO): NO